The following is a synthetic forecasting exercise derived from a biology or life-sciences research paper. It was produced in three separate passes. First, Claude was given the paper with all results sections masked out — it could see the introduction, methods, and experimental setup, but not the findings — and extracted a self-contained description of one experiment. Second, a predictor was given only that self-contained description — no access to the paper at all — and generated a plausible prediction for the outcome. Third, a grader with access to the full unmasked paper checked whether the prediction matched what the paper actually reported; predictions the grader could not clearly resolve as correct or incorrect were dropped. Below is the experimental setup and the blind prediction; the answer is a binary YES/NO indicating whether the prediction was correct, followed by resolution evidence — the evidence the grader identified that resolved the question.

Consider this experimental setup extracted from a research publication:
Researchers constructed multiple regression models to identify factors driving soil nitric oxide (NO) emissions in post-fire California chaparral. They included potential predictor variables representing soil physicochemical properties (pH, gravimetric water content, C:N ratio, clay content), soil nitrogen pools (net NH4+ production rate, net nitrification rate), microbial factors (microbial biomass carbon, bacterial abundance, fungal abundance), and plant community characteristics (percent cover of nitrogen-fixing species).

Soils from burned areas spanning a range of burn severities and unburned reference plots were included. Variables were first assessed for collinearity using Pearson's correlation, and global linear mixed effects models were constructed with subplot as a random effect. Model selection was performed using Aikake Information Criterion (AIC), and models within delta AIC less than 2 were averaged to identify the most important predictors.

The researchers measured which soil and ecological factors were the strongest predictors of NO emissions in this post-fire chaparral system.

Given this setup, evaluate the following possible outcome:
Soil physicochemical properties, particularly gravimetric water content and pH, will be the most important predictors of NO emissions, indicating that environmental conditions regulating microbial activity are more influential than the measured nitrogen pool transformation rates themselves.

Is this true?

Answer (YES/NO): NO